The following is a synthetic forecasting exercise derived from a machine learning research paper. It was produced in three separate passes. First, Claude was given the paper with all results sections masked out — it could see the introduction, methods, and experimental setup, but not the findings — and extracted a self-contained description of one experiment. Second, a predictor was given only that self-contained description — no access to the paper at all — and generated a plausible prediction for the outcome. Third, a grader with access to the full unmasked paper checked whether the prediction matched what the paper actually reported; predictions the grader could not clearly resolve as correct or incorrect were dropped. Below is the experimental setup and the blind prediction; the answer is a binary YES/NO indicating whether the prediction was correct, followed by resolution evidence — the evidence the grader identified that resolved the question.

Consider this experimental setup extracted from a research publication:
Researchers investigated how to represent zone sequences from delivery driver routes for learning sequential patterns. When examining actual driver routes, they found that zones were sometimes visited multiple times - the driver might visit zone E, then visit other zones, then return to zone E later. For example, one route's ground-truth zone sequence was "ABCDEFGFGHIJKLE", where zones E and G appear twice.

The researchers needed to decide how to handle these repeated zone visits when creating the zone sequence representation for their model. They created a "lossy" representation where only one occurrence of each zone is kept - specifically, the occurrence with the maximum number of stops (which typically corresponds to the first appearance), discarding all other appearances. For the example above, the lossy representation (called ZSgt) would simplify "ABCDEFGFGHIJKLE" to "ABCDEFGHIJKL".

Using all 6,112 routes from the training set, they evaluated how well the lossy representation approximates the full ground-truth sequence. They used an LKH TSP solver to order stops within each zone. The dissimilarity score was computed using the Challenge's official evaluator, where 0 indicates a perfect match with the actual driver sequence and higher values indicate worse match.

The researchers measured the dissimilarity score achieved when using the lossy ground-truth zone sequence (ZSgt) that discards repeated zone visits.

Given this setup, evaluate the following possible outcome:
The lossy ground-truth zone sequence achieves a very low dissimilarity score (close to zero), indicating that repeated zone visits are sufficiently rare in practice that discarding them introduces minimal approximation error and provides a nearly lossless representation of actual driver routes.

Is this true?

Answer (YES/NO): YES